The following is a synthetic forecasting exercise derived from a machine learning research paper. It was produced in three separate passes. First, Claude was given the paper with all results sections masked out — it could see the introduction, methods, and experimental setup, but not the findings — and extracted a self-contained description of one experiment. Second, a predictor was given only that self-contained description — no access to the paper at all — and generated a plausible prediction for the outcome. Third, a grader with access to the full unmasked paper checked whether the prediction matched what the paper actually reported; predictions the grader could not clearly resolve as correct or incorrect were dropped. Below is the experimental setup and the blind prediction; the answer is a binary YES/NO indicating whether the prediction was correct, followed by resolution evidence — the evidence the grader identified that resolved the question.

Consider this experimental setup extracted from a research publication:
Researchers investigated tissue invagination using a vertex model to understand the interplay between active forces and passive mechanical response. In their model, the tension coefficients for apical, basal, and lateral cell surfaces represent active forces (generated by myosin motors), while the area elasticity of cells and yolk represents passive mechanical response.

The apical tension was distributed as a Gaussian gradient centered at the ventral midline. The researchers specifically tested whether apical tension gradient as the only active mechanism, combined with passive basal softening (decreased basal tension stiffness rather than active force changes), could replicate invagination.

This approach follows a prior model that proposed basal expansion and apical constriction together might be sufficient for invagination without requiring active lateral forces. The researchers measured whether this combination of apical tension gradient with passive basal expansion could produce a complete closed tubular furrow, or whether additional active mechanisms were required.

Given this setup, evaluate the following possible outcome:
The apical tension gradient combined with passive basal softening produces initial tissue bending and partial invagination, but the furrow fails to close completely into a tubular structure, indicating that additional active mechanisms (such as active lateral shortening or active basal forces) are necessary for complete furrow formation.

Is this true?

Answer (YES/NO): YES